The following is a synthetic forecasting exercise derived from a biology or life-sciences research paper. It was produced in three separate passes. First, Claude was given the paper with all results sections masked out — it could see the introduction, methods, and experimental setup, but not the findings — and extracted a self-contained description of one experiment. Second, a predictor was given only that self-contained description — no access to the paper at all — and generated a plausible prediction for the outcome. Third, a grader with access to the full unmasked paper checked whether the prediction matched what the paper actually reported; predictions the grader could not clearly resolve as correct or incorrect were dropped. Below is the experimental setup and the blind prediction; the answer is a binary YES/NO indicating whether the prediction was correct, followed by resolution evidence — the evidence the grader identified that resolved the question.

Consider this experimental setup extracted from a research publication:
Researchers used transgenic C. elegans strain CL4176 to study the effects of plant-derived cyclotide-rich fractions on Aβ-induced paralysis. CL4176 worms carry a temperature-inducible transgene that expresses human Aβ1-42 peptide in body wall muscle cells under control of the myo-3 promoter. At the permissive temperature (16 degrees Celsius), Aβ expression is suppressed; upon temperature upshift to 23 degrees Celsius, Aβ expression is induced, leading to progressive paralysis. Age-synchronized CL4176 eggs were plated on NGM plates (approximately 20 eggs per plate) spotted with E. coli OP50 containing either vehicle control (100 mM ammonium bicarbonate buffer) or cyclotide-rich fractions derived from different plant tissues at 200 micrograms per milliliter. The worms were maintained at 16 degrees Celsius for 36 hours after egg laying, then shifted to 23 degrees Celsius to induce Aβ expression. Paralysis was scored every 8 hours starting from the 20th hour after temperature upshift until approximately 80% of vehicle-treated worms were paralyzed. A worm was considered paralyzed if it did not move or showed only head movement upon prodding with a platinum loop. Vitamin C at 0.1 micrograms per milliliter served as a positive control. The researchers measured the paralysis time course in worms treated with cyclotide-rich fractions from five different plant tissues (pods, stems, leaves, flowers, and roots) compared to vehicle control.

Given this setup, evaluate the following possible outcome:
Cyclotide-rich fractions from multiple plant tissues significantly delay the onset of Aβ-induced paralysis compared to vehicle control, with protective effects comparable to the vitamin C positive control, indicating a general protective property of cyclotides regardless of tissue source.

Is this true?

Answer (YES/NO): YES